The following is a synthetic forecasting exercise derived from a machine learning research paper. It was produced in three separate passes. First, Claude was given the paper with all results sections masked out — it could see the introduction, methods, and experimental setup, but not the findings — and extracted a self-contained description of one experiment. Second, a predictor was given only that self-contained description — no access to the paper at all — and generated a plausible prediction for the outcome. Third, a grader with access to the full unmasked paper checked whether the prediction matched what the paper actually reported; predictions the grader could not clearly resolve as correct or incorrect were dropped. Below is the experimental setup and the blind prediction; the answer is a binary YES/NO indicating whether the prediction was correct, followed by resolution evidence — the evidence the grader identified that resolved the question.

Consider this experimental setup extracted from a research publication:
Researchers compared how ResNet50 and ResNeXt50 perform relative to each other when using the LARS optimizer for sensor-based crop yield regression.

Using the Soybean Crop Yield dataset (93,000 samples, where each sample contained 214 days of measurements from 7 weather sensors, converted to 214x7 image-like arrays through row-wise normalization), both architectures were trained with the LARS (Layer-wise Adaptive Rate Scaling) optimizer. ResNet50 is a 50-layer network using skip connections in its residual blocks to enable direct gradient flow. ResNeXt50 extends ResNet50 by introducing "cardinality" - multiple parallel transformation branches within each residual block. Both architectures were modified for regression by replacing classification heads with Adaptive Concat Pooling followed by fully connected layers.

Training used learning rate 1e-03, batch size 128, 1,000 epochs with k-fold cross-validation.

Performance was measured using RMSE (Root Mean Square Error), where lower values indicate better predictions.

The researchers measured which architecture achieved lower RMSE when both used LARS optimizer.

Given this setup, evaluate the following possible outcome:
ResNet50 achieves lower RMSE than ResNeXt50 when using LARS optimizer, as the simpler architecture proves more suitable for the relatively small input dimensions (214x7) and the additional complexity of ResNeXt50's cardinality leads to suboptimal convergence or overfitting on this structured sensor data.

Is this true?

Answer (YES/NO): YES